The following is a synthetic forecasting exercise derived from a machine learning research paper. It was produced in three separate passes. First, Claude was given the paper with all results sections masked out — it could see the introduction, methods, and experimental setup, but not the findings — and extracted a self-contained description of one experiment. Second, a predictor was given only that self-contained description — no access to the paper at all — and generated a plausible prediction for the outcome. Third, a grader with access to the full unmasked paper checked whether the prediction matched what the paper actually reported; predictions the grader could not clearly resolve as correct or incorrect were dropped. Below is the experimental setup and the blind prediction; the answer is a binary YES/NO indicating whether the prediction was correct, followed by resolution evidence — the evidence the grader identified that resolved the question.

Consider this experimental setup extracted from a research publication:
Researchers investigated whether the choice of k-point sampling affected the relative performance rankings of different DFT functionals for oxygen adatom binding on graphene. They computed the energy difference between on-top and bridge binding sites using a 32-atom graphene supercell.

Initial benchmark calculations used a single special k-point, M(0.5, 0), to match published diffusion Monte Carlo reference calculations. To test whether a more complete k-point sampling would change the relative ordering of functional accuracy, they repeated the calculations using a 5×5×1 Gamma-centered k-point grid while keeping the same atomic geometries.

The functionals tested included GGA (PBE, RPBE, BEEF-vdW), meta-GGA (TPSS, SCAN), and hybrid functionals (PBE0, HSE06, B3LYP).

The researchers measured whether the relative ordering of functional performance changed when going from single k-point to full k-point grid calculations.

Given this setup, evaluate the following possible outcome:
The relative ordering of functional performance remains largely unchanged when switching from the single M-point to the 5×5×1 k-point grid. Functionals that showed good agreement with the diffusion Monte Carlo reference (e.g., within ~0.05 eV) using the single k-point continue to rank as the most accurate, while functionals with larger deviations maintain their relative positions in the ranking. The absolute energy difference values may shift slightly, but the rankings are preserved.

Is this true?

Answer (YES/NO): YES